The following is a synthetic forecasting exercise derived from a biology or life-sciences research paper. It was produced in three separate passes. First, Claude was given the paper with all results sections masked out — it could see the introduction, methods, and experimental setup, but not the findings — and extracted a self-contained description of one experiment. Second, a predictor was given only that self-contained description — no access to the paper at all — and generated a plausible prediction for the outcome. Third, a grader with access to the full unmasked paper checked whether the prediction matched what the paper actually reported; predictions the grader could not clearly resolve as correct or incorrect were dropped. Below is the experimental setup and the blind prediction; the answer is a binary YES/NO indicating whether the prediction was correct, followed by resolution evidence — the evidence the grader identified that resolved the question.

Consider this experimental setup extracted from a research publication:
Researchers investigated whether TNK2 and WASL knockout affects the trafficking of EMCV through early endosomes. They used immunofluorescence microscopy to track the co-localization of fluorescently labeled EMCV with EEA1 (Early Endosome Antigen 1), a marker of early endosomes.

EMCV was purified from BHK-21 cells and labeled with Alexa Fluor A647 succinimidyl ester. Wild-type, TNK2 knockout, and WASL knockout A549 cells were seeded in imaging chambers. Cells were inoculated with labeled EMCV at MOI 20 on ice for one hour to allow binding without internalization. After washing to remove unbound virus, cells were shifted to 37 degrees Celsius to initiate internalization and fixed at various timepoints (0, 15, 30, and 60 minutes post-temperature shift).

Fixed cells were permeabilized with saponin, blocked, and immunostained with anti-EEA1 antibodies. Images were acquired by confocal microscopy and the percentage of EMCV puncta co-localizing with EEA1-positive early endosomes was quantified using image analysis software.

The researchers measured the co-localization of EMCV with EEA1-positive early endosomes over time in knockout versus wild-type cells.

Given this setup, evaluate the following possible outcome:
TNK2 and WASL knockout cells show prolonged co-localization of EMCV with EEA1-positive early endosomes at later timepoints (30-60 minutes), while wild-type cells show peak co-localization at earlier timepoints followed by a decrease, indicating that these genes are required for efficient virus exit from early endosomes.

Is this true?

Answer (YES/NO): YES